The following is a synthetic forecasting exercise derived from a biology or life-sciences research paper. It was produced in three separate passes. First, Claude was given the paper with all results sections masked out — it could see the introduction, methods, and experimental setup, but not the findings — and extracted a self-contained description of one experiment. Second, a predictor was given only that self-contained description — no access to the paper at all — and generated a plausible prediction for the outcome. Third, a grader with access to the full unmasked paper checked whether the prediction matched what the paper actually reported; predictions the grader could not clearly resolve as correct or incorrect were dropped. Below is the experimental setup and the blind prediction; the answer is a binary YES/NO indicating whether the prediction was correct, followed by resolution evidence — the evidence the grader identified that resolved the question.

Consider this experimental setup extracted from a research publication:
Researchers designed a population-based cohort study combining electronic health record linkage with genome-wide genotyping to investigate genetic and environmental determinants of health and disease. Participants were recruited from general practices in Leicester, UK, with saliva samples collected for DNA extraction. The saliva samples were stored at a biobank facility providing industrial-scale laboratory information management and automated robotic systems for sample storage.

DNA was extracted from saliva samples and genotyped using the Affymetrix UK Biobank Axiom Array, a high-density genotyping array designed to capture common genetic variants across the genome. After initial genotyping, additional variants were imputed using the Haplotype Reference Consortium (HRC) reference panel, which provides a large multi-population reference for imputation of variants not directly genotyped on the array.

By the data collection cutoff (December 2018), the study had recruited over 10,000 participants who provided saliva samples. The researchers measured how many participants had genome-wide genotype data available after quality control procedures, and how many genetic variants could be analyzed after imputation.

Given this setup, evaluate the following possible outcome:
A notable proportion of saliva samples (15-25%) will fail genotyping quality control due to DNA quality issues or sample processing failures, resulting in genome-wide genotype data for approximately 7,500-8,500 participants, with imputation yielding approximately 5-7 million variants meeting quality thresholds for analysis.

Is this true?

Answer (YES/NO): NO